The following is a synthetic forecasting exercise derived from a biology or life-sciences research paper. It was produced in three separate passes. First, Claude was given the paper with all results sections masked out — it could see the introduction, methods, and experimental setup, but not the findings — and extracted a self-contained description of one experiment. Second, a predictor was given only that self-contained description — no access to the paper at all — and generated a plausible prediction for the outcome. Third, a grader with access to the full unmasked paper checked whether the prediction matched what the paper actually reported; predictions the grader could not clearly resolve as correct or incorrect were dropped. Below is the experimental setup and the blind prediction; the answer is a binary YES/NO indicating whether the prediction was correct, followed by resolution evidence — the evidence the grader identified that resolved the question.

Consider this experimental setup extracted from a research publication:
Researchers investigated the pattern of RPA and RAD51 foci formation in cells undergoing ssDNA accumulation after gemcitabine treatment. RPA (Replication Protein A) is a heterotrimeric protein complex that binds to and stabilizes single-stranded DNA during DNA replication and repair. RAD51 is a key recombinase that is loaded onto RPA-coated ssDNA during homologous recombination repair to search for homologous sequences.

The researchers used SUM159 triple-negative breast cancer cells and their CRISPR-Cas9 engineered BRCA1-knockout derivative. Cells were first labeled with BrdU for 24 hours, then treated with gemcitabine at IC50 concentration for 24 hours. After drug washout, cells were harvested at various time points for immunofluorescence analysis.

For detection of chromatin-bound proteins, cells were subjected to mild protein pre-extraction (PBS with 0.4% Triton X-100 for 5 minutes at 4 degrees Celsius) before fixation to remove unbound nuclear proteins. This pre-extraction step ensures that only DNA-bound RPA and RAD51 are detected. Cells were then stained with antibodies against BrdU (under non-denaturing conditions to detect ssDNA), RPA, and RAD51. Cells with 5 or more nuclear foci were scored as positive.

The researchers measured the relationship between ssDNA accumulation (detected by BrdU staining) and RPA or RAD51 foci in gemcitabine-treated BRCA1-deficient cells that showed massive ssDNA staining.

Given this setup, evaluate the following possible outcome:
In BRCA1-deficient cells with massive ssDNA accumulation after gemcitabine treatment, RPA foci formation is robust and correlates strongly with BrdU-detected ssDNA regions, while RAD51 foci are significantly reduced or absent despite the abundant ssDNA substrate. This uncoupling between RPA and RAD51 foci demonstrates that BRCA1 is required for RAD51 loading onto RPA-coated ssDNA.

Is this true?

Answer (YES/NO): NO